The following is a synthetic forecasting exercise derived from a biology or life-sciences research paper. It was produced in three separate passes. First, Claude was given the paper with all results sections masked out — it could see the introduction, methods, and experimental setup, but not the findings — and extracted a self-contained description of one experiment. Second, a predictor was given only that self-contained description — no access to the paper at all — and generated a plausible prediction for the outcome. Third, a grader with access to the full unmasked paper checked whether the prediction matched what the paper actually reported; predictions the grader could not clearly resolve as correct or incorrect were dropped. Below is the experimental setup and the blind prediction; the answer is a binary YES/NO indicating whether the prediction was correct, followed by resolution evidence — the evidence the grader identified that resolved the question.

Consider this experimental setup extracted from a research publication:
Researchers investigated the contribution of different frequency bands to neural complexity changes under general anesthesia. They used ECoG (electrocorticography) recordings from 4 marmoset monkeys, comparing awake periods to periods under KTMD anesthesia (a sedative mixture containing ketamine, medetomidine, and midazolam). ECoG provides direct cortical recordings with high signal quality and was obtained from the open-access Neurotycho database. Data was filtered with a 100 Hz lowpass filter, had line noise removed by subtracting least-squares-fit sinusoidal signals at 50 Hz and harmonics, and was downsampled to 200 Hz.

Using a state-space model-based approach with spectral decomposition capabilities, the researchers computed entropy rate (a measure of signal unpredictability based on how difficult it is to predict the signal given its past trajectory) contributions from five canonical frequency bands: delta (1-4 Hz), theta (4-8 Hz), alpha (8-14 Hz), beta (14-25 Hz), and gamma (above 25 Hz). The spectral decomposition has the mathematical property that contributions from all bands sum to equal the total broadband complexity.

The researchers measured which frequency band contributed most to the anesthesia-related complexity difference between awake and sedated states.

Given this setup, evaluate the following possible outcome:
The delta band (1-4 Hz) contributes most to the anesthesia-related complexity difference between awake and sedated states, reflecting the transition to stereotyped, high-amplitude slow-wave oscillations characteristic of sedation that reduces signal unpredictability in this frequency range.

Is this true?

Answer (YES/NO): NO